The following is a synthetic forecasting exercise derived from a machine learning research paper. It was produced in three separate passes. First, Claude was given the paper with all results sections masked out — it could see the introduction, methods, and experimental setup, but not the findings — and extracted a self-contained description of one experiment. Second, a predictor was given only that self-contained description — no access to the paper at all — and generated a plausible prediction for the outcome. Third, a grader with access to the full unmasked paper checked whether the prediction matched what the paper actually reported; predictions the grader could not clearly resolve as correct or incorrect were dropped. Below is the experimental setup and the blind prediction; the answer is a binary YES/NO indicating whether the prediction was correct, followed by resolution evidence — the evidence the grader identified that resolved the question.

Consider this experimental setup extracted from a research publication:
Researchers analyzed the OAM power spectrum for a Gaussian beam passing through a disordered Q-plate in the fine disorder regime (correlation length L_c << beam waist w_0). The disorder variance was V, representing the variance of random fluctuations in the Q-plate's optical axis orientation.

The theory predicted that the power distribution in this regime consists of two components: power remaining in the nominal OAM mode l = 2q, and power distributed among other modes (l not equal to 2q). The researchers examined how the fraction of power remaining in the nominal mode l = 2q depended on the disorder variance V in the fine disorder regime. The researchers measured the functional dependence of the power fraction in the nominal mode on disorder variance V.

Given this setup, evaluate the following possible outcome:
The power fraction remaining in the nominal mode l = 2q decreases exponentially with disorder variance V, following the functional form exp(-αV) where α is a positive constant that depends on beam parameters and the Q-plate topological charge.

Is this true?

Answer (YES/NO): NO